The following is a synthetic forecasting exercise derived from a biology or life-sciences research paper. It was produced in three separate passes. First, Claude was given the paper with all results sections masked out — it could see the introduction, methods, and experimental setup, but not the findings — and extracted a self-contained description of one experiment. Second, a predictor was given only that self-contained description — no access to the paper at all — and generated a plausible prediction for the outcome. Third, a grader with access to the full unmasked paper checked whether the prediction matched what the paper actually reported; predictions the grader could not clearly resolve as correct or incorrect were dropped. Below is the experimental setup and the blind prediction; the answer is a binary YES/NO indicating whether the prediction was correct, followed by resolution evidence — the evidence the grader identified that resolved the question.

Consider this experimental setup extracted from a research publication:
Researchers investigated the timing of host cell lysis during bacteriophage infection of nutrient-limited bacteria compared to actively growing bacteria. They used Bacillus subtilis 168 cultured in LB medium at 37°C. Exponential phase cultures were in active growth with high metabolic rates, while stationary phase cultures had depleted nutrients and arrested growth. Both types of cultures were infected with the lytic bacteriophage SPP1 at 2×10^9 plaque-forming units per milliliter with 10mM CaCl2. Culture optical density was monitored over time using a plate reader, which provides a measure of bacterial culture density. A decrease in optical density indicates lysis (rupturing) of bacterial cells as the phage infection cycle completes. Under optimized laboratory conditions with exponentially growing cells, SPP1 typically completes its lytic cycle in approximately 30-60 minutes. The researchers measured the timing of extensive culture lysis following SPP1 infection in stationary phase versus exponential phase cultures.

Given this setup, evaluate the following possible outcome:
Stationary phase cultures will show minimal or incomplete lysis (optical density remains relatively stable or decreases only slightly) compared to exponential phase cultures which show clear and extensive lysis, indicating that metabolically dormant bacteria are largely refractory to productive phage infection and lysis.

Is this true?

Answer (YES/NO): NO